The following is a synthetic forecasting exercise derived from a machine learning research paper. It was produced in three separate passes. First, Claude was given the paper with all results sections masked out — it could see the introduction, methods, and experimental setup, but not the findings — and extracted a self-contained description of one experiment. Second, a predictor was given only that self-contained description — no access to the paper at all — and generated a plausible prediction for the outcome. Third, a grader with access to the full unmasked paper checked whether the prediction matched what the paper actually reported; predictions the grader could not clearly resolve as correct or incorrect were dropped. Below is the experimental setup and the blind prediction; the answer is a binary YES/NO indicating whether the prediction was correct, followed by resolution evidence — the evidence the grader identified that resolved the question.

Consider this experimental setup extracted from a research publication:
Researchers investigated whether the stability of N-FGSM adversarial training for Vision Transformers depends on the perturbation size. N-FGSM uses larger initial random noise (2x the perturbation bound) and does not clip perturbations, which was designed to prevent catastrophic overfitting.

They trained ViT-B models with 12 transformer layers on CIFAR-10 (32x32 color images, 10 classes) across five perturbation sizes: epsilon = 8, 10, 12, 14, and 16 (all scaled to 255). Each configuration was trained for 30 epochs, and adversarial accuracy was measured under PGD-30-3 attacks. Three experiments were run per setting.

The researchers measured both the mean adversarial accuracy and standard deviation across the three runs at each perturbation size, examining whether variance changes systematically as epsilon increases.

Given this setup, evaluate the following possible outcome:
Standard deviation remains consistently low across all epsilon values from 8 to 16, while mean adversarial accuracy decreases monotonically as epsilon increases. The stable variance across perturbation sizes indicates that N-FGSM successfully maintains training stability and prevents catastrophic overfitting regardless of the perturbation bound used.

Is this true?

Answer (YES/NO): NO